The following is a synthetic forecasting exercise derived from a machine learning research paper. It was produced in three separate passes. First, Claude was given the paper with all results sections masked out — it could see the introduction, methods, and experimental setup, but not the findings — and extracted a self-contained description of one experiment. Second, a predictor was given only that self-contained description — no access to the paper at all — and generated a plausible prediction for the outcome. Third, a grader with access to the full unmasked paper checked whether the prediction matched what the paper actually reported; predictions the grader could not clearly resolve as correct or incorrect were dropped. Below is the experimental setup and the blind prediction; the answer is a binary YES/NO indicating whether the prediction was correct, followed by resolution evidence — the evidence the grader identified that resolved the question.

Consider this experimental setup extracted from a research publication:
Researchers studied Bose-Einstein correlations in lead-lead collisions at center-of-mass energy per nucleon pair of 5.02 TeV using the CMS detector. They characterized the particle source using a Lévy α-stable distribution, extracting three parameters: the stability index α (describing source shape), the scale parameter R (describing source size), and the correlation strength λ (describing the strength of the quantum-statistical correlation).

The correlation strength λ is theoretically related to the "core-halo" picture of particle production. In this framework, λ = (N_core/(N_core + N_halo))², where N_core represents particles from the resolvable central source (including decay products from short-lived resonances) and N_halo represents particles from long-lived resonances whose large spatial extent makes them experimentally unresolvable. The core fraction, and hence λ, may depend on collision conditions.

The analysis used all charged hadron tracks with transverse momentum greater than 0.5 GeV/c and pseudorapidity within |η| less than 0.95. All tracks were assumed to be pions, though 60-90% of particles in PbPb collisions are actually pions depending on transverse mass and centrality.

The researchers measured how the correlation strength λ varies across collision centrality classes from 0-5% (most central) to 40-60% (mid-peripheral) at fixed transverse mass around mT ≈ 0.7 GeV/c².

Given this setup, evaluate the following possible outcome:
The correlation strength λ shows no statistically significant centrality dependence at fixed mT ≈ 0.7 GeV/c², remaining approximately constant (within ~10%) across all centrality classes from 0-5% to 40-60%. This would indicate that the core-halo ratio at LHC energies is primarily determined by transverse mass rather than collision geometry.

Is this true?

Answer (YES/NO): NO